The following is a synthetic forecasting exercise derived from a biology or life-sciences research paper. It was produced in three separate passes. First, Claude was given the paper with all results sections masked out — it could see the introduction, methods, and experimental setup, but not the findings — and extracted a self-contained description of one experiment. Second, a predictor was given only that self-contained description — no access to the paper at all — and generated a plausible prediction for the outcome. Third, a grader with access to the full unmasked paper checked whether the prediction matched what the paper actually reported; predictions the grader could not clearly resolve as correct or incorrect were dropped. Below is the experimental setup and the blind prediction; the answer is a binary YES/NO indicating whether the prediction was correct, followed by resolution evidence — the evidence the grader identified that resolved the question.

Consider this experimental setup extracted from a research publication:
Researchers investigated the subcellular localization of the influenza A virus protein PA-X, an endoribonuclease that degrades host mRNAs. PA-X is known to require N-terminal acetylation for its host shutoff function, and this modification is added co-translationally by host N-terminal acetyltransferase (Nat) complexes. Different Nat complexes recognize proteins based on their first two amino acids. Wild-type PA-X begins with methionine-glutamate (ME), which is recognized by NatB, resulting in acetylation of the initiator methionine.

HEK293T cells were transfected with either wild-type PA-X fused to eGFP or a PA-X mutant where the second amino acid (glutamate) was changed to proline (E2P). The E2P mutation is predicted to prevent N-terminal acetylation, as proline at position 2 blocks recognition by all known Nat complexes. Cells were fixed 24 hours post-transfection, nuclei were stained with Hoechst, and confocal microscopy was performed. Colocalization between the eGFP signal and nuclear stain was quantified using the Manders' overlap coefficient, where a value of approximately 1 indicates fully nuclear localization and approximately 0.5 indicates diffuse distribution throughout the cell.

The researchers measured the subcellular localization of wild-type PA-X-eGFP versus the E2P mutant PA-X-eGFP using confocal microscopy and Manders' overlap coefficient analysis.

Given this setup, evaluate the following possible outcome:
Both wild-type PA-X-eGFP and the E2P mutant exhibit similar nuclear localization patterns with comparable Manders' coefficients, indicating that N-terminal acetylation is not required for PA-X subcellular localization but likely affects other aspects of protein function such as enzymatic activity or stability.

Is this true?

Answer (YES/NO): NO